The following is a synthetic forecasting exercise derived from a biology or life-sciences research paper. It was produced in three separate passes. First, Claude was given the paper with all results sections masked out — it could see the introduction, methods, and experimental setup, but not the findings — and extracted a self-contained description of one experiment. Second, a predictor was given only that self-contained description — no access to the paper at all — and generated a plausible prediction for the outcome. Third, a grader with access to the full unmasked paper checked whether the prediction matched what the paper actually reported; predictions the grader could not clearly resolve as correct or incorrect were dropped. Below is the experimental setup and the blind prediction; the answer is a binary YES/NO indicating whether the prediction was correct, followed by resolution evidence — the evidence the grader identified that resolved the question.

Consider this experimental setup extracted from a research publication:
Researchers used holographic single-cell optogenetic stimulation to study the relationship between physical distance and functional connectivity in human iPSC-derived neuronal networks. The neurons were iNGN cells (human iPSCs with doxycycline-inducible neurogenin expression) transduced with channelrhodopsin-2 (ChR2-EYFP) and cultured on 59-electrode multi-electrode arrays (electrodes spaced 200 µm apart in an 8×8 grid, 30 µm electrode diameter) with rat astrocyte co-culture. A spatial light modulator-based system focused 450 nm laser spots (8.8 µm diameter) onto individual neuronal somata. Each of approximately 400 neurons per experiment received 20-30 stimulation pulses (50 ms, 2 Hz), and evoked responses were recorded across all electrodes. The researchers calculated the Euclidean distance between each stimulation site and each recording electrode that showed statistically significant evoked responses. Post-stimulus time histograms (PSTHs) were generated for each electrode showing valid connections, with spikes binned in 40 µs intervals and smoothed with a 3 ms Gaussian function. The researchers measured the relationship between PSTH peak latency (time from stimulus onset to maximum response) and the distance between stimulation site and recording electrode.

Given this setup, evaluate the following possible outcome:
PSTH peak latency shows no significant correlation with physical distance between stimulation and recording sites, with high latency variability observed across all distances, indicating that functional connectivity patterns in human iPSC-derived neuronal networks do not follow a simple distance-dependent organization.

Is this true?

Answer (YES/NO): NO